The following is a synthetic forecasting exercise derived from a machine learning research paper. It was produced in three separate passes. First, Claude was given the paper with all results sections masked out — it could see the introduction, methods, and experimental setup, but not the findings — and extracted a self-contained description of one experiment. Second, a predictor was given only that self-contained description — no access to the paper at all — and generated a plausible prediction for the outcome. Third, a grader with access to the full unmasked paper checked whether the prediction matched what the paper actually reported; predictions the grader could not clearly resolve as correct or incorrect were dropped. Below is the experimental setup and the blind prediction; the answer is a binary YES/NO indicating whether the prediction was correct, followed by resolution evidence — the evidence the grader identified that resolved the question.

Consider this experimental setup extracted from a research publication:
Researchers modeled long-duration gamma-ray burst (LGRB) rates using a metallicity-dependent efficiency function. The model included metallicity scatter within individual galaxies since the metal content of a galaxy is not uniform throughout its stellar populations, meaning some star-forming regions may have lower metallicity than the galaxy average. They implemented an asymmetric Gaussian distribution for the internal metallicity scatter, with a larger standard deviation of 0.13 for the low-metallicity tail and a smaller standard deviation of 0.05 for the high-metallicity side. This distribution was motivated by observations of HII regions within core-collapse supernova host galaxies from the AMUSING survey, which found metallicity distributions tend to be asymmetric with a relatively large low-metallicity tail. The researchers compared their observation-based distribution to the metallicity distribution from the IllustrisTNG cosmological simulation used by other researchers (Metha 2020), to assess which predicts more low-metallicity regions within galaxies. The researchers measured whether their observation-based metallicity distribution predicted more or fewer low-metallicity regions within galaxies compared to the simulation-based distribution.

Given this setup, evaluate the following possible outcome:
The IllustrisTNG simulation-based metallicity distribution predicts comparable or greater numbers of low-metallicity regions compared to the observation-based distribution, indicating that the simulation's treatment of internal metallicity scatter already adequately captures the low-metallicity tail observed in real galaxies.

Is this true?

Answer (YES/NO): YES